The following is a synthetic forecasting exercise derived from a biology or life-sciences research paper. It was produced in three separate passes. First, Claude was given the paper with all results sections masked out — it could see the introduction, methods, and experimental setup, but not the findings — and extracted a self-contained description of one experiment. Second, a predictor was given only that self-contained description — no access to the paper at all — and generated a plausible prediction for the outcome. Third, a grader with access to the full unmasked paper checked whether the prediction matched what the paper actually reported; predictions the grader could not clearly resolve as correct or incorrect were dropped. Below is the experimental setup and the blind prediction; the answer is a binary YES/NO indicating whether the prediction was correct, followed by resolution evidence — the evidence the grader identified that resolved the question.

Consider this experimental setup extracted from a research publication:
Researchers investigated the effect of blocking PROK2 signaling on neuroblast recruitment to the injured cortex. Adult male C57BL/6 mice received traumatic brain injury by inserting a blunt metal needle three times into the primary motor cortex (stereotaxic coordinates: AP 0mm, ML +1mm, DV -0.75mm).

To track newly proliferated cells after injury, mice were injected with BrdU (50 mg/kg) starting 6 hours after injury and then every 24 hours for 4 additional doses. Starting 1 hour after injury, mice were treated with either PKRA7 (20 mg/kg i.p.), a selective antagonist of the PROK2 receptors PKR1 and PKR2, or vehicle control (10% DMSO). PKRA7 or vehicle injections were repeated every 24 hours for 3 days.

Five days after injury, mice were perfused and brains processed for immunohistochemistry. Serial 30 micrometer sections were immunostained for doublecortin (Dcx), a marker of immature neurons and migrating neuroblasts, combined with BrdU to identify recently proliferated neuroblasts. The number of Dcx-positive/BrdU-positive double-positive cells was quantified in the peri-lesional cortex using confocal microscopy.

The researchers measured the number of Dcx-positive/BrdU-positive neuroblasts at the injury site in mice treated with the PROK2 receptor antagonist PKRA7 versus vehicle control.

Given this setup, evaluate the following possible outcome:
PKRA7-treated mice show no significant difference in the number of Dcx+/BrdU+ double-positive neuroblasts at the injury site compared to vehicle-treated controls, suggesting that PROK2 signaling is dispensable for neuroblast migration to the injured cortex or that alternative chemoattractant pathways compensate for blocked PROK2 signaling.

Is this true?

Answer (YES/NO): NO